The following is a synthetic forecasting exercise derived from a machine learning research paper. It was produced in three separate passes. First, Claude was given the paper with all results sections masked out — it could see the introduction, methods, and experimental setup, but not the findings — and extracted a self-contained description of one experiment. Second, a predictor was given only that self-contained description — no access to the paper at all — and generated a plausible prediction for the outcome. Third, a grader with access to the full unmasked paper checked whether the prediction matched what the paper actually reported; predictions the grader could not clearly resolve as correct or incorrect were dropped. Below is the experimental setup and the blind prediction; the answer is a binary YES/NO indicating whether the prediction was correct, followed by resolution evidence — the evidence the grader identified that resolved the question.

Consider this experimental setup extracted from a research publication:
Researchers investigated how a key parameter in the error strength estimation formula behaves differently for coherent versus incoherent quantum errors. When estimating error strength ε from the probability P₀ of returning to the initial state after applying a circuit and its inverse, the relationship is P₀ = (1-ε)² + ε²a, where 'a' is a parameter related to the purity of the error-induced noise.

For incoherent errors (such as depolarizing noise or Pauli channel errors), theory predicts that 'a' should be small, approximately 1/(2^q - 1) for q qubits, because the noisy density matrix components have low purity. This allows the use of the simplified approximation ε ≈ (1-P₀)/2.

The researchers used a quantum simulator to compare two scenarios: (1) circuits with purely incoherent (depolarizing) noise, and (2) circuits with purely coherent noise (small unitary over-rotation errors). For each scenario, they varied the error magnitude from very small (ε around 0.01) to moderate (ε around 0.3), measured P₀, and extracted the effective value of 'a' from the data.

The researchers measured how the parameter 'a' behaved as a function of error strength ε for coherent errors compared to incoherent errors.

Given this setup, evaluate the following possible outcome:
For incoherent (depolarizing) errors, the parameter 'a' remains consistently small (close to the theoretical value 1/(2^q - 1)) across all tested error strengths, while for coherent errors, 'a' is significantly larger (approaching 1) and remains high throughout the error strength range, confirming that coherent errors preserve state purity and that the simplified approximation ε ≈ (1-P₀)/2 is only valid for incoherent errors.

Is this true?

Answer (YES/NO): NO